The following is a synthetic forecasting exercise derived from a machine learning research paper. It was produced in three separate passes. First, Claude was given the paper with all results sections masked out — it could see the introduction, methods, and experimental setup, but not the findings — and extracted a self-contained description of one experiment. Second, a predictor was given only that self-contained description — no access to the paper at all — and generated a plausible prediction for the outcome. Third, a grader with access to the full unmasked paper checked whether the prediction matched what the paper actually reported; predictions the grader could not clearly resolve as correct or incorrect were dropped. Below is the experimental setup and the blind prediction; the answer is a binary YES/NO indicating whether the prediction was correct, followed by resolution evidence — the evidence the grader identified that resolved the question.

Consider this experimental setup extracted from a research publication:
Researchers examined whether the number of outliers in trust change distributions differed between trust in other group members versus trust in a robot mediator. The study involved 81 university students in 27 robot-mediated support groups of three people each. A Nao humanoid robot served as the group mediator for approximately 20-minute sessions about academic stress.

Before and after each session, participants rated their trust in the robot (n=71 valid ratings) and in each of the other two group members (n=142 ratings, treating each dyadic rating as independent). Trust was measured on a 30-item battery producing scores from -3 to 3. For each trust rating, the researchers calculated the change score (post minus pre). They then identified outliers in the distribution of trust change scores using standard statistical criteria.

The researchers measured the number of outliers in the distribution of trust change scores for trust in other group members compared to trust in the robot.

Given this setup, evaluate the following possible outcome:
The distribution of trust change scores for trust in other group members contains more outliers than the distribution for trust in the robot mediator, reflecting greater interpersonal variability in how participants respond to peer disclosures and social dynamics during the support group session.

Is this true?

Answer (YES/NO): YES